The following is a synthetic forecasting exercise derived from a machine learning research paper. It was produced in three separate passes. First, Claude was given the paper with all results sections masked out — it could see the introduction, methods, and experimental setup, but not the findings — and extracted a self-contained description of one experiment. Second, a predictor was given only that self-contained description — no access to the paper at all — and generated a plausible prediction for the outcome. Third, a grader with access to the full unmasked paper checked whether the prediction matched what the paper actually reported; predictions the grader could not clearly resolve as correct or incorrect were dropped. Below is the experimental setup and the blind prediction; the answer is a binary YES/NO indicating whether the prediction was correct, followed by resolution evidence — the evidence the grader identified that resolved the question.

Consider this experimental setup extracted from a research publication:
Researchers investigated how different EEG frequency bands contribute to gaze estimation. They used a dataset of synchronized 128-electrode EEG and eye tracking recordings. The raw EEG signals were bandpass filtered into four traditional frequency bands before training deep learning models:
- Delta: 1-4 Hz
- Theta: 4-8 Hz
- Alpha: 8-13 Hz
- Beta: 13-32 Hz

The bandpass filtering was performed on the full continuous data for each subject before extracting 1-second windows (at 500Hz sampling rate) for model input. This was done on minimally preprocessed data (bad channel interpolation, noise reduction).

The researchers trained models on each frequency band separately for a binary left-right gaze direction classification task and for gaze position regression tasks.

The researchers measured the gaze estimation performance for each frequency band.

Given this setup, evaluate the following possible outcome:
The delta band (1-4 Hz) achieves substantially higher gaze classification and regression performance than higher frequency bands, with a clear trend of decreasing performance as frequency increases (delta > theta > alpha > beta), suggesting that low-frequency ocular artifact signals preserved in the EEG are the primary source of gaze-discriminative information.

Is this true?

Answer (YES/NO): NO